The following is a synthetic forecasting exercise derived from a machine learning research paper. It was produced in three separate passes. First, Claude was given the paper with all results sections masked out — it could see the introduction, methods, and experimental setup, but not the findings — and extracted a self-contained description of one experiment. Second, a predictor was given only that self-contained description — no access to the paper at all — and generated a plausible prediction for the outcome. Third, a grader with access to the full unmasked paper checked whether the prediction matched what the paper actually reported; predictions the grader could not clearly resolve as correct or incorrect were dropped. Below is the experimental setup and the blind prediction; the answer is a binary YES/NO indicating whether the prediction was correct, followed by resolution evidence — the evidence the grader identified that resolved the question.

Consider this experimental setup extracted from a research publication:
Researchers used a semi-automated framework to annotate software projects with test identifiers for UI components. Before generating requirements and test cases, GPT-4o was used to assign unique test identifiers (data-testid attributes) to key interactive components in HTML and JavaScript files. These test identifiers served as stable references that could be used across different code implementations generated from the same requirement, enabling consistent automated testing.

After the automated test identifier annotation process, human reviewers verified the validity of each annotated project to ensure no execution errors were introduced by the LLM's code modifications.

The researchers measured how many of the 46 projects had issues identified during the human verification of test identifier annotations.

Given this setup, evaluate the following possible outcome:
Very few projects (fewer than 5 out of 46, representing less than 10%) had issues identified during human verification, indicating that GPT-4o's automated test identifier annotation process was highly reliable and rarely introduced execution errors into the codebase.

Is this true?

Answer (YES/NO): NO